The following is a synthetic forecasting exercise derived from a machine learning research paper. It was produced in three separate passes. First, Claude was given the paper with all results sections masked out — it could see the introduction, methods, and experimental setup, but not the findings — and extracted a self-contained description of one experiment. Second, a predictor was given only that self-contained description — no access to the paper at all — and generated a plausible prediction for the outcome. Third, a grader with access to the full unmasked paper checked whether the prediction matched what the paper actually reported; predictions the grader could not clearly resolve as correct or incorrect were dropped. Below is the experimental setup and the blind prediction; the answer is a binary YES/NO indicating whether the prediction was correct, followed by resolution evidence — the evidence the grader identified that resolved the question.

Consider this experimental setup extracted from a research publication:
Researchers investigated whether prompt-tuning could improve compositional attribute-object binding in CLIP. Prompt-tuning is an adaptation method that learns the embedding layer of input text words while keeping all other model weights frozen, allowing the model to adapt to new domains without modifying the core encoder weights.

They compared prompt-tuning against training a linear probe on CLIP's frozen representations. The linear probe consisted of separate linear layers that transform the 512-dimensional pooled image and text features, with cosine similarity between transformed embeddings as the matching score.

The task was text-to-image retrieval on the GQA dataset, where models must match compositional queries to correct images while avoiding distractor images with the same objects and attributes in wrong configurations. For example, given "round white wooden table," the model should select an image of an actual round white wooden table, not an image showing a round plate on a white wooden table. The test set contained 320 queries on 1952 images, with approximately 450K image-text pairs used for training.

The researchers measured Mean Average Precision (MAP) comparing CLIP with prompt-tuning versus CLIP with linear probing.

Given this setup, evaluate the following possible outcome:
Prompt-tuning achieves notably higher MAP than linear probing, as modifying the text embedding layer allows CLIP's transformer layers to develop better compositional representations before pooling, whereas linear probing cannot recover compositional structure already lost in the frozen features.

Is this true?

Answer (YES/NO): NO